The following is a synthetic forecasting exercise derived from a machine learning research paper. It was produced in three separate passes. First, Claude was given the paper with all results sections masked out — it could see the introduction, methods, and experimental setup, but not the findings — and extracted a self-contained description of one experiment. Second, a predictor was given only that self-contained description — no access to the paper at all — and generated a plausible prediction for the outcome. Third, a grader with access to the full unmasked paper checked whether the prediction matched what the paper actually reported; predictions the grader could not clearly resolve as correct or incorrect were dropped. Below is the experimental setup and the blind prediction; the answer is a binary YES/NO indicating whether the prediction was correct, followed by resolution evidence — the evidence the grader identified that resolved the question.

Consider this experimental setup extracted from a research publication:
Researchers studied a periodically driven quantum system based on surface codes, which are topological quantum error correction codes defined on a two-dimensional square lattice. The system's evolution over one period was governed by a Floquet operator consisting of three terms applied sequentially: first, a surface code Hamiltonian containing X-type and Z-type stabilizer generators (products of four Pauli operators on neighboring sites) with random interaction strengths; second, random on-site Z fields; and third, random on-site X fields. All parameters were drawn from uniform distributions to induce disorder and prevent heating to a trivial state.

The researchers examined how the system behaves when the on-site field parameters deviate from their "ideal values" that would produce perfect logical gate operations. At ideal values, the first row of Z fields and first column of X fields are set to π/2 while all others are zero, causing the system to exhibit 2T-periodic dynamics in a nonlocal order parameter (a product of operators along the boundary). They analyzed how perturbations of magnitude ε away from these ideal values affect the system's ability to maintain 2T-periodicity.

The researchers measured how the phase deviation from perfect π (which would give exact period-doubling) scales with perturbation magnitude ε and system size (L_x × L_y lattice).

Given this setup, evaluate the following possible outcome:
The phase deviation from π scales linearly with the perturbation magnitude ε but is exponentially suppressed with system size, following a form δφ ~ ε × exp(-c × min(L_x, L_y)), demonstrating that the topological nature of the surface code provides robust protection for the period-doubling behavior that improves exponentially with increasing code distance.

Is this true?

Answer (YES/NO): NO